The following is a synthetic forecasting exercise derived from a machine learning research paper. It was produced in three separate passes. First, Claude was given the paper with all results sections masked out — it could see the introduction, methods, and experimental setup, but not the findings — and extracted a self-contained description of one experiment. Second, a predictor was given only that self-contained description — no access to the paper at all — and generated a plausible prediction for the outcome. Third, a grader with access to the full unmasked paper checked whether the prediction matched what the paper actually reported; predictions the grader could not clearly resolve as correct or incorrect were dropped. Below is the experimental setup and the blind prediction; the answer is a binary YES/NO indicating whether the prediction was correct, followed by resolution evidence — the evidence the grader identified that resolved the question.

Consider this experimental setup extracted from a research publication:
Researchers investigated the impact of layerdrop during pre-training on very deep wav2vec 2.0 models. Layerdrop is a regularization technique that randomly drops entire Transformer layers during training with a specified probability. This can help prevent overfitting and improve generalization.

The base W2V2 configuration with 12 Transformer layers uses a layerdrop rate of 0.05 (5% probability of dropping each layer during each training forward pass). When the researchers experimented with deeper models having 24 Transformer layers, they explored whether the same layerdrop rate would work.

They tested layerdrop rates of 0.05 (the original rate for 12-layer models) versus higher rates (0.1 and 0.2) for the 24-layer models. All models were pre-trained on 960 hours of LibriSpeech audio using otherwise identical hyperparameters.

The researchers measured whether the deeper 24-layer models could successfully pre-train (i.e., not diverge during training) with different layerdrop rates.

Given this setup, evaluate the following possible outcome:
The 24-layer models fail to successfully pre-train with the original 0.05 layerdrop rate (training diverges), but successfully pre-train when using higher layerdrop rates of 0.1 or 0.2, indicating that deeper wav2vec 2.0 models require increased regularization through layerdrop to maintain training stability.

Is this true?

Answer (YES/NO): YES